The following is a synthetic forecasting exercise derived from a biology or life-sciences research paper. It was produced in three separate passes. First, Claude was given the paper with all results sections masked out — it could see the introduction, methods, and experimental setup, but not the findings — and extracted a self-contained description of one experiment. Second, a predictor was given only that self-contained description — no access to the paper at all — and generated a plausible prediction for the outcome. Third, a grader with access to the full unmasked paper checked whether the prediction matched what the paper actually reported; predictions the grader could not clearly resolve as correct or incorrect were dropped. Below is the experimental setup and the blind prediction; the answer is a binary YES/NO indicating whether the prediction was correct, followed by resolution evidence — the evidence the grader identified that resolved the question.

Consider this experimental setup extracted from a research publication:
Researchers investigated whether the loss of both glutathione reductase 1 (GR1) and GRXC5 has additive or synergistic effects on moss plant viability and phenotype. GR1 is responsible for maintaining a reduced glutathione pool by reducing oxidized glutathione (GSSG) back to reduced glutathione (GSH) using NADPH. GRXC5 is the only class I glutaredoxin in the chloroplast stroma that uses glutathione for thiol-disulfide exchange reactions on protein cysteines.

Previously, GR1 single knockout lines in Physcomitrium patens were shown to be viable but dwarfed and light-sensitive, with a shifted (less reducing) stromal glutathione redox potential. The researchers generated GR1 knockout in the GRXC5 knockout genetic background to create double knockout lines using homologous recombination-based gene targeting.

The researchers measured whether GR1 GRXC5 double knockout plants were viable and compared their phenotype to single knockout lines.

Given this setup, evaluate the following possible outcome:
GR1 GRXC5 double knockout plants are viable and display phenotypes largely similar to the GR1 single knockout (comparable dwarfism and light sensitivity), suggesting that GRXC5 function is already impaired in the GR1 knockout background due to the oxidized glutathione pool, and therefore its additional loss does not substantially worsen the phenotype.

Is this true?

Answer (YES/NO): NO